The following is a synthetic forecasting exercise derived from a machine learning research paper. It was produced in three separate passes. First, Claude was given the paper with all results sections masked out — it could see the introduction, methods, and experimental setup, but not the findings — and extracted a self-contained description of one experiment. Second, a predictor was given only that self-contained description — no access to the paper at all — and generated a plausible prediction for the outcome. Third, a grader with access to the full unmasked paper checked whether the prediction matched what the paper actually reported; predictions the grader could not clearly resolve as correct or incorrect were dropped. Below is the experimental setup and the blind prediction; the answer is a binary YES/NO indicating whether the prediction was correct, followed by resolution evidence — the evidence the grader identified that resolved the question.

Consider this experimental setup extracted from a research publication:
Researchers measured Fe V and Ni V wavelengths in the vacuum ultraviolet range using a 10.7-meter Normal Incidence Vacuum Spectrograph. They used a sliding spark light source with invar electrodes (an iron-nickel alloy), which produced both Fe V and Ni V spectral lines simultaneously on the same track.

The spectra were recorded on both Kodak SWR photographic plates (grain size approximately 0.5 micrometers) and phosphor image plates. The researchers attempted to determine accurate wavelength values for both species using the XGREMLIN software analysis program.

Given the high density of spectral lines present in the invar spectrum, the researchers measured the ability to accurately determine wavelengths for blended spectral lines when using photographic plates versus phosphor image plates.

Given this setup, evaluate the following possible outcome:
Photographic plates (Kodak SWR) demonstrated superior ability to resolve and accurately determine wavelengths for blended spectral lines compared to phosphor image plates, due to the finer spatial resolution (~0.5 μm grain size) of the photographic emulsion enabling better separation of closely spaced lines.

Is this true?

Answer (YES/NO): YES